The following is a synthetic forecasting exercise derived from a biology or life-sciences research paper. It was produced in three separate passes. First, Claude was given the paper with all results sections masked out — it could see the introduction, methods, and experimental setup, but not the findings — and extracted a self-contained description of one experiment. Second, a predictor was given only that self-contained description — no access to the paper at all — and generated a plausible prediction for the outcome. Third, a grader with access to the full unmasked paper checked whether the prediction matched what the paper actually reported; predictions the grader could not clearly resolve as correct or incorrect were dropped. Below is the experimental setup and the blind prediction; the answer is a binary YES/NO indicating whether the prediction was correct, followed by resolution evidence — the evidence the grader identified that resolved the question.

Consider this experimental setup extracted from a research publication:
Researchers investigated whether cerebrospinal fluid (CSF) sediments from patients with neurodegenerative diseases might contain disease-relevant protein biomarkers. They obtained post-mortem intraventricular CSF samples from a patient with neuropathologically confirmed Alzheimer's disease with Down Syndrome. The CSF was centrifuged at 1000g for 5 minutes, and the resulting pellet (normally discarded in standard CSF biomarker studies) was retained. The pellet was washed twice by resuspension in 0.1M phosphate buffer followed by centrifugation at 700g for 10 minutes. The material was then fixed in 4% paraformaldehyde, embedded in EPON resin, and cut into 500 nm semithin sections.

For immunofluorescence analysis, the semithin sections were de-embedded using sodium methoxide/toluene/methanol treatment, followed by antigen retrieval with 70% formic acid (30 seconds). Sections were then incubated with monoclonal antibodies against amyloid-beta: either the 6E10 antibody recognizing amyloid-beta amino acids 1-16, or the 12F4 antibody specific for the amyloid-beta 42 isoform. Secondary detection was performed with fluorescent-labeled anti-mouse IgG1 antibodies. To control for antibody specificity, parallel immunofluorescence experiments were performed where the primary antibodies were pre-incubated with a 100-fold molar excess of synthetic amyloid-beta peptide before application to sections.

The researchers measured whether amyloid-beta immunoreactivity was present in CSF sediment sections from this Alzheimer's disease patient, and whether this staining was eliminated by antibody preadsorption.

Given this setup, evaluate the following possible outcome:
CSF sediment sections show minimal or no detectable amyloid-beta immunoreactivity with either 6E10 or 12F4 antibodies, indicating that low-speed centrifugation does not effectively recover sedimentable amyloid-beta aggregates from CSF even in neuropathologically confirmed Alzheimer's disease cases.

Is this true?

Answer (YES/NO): NO